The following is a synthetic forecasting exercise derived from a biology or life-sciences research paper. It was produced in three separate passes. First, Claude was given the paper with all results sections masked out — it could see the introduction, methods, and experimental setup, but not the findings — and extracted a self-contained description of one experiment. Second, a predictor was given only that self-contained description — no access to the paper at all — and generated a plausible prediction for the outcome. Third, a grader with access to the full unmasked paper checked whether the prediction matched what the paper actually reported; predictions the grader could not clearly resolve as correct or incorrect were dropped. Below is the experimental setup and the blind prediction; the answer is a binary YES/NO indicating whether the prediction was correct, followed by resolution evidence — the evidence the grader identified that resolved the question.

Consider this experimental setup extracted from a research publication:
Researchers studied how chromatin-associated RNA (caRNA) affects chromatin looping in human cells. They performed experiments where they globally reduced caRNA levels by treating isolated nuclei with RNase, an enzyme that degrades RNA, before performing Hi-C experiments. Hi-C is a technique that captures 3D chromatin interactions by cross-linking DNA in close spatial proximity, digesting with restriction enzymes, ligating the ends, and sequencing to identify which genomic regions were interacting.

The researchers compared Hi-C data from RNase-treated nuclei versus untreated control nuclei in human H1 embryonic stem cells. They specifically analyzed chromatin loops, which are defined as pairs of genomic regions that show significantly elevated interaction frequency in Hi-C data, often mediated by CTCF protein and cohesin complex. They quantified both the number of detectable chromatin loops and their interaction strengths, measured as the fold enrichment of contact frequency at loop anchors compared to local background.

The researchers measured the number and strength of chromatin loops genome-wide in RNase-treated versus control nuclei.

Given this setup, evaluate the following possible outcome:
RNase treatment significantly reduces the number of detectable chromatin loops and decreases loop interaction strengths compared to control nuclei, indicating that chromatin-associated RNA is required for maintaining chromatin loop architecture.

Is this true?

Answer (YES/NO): NO